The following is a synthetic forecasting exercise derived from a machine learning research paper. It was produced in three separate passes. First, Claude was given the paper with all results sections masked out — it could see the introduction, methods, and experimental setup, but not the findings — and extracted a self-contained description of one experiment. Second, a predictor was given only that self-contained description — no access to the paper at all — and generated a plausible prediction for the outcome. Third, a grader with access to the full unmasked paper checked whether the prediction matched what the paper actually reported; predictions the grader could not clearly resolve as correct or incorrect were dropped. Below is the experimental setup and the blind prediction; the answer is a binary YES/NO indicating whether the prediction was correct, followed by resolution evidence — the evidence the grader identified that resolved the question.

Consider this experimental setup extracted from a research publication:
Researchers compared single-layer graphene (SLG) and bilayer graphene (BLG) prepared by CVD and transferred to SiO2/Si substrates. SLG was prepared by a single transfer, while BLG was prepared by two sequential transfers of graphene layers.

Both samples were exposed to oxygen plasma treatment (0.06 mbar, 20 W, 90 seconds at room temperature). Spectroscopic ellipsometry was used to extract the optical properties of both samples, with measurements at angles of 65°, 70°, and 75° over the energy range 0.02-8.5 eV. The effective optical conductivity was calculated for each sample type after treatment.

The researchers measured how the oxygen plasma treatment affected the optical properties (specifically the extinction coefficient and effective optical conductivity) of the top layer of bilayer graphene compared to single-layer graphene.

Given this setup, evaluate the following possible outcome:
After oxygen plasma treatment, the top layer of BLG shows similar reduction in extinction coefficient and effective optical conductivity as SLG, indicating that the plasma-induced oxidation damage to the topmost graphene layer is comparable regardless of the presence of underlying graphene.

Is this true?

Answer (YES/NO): NO